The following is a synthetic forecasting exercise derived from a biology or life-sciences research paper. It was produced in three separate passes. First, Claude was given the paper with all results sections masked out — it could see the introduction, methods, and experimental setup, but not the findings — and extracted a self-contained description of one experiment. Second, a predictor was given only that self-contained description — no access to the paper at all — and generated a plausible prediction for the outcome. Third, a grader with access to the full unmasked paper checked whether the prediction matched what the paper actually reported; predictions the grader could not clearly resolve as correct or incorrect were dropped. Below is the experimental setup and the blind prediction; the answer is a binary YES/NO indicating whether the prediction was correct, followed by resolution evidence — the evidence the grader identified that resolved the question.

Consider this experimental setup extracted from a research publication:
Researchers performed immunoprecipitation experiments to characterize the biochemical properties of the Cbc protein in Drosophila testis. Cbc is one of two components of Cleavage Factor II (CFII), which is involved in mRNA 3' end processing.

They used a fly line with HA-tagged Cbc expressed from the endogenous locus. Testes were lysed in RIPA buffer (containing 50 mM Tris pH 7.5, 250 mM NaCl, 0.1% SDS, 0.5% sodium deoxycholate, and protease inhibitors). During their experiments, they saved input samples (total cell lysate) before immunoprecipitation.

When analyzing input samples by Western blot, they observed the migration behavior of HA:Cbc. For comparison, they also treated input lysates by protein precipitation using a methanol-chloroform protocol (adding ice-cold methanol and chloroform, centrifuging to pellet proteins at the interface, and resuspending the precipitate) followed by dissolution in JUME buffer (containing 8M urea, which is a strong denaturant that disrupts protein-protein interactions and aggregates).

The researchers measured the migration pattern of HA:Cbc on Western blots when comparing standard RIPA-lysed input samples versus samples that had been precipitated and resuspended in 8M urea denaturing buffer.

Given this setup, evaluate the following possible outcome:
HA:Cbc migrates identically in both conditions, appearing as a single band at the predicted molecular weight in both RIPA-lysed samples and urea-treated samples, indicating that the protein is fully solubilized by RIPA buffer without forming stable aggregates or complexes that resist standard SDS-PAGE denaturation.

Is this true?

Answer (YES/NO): NO